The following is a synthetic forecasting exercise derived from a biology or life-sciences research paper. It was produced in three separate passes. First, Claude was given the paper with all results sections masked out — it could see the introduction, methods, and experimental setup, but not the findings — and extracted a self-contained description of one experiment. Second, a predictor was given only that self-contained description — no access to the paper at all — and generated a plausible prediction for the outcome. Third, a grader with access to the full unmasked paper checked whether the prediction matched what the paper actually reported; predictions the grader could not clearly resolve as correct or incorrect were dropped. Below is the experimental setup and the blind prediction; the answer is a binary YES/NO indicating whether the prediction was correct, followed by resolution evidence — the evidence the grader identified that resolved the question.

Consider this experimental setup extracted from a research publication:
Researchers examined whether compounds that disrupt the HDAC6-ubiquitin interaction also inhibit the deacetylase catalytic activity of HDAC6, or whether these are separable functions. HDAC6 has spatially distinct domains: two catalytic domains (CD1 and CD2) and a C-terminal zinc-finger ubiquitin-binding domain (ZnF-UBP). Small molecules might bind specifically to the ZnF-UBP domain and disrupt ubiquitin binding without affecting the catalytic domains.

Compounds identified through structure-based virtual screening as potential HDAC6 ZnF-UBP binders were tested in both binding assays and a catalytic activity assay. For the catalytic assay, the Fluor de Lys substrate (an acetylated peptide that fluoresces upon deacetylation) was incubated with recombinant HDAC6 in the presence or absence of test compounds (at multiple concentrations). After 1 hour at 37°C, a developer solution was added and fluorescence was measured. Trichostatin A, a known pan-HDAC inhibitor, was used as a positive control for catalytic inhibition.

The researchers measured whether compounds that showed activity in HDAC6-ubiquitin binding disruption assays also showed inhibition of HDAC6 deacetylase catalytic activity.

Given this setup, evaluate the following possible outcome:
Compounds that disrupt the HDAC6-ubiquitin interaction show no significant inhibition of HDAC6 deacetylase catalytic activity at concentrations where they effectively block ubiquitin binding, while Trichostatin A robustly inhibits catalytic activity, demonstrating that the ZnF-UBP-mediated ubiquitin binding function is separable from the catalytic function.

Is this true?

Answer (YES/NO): YES